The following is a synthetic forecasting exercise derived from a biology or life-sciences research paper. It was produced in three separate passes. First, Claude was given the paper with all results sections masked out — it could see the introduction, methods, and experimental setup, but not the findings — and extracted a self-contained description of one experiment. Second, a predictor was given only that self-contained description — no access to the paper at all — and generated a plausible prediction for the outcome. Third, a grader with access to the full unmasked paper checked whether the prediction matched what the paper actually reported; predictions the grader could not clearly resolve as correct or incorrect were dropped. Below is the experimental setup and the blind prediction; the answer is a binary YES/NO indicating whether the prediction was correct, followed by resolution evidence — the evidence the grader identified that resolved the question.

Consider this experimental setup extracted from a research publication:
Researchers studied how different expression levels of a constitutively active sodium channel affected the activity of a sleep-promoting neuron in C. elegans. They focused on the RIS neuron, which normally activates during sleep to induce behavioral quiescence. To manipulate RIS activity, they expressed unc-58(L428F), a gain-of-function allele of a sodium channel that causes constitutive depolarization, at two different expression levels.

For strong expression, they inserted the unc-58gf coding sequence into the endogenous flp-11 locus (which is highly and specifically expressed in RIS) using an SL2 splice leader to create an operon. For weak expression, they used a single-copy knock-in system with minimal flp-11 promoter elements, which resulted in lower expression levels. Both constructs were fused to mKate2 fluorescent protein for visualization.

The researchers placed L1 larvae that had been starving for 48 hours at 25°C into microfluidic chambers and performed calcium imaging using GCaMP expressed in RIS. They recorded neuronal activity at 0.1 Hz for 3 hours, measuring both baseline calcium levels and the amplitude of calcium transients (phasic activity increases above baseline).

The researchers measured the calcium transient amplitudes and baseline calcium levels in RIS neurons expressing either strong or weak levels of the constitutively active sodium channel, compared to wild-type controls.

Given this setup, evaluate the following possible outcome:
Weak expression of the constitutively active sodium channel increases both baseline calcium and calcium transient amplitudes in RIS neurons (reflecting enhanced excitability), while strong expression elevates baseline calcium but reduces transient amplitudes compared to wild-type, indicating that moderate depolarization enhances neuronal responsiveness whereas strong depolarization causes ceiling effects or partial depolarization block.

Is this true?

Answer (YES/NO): YES